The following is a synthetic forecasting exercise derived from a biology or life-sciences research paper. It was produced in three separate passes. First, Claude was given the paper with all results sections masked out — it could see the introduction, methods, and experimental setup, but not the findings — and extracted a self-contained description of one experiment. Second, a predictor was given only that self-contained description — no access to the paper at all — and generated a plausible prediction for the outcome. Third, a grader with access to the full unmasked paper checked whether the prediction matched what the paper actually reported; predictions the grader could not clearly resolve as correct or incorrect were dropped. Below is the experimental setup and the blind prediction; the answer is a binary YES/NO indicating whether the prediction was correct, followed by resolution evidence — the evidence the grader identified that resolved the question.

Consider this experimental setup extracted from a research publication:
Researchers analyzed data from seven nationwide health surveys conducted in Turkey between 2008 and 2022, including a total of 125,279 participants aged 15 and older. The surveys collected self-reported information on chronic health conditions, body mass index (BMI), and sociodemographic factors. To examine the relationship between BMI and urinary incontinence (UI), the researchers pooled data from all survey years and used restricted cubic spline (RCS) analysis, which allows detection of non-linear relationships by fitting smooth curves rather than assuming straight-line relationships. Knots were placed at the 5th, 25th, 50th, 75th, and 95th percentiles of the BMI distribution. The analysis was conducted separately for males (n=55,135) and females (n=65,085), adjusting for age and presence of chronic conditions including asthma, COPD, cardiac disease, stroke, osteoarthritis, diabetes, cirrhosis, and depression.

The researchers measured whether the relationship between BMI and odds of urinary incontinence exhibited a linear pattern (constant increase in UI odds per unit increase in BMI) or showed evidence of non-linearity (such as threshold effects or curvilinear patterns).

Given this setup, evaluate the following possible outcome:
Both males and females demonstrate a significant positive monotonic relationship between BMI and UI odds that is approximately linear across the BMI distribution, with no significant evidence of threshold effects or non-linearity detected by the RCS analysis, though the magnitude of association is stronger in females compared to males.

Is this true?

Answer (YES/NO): NO